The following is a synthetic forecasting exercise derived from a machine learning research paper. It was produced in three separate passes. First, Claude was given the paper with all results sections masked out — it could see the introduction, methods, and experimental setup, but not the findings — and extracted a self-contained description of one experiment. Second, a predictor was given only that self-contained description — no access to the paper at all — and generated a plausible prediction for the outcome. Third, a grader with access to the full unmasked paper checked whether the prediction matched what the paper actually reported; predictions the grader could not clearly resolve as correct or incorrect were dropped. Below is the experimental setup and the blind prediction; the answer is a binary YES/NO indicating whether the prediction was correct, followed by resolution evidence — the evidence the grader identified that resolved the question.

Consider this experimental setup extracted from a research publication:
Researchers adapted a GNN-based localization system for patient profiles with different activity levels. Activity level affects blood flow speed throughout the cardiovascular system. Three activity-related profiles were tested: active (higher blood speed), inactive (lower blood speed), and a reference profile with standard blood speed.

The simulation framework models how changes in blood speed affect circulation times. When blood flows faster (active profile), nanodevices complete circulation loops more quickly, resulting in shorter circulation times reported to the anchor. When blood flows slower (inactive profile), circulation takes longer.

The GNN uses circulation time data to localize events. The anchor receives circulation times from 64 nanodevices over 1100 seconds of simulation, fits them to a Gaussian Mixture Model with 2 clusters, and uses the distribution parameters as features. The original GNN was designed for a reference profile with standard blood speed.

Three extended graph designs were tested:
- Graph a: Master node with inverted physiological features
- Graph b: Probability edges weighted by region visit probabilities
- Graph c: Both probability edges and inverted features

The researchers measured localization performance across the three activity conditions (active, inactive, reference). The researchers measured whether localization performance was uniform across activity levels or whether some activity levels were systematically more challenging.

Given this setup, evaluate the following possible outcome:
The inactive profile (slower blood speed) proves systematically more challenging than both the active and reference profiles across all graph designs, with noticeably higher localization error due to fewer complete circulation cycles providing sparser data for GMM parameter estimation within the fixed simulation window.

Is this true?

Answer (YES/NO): NO